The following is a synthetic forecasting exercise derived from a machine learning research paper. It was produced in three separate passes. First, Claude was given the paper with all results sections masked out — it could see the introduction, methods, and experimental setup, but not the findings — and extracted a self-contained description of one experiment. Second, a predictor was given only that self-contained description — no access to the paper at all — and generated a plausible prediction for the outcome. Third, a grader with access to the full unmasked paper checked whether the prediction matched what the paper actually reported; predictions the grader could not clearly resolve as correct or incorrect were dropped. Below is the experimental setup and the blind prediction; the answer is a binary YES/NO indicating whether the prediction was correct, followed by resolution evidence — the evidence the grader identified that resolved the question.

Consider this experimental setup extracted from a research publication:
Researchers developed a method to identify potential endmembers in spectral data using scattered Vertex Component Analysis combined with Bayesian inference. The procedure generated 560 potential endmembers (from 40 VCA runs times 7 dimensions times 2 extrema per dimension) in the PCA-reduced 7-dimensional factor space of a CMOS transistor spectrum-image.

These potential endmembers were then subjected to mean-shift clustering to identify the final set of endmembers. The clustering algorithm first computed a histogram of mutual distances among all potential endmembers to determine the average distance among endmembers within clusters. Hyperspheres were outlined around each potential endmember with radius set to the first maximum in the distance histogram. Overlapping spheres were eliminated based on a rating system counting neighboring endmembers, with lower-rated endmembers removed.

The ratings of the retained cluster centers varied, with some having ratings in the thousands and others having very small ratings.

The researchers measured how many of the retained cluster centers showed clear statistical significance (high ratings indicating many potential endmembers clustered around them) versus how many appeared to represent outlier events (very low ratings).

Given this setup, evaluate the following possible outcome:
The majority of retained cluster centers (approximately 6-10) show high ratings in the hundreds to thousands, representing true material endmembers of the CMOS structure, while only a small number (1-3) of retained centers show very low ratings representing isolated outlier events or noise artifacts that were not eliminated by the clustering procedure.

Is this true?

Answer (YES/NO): NO